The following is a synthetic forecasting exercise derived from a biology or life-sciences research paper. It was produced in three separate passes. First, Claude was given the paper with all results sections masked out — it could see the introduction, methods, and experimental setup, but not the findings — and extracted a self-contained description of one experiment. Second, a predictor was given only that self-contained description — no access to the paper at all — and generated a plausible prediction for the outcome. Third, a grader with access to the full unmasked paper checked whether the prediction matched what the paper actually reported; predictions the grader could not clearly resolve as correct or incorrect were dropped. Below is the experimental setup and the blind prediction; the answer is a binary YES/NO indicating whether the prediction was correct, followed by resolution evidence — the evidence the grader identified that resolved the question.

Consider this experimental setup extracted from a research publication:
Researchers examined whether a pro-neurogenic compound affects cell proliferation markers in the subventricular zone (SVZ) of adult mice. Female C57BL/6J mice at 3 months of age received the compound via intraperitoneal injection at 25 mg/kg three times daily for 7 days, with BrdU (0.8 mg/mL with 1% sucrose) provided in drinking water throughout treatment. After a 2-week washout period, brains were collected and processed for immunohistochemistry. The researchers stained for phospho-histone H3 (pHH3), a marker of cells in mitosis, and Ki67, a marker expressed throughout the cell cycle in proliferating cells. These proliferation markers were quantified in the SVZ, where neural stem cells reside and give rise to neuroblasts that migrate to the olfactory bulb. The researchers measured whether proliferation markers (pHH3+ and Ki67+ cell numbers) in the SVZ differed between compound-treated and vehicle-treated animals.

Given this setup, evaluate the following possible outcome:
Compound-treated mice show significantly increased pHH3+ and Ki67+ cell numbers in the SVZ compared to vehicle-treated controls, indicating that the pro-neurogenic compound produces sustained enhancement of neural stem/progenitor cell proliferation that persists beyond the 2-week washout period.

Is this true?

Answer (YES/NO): NO